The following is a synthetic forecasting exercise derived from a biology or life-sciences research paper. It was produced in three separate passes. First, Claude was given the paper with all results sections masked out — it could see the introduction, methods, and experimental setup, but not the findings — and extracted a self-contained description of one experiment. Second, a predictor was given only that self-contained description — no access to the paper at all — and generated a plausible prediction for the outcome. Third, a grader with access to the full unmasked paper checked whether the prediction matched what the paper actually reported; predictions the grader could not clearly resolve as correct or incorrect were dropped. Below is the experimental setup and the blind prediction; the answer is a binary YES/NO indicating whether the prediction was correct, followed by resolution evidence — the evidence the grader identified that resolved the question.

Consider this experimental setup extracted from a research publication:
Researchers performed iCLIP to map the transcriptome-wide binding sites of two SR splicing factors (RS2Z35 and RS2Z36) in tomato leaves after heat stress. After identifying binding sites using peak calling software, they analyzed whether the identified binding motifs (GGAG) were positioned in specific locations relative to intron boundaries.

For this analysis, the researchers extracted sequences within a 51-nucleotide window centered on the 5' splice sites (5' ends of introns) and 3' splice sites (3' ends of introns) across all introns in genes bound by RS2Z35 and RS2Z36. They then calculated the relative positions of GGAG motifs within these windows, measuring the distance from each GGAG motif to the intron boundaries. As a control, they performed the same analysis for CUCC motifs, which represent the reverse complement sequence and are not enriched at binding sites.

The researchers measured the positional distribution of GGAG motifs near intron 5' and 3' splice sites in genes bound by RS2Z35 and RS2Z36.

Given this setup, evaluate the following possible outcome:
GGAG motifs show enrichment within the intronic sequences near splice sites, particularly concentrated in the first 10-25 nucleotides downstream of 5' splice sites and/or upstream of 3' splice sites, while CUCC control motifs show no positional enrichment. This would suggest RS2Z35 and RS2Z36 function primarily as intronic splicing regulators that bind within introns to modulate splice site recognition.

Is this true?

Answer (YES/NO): NO